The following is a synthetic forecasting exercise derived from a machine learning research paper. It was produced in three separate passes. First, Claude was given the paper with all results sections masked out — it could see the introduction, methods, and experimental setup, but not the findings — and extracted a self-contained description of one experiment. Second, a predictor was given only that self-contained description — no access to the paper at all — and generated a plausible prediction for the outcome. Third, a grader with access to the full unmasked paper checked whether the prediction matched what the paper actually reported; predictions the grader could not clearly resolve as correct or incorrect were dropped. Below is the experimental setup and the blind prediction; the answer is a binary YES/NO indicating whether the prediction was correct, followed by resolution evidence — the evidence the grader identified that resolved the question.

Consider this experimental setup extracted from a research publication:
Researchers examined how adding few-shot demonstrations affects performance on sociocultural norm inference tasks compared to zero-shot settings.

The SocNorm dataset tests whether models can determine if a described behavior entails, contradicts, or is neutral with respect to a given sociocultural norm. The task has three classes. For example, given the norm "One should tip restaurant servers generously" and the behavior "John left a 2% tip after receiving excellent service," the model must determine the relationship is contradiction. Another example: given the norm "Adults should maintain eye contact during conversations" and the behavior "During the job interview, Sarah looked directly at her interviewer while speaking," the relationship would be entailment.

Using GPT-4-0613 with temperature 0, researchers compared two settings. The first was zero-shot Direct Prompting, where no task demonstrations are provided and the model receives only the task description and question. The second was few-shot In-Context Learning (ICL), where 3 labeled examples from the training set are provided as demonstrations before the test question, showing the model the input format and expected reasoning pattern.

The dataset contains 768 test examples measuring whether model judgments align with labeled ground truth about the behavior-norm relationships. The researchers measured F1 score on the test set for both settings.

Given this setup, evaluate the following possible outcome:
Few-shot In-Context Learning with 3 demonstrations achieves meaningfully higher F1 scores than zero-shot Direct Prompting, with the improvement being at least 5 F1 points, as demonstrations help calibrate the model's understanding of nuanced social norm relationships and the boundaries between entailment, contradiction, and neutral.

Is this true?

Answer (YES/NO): YES